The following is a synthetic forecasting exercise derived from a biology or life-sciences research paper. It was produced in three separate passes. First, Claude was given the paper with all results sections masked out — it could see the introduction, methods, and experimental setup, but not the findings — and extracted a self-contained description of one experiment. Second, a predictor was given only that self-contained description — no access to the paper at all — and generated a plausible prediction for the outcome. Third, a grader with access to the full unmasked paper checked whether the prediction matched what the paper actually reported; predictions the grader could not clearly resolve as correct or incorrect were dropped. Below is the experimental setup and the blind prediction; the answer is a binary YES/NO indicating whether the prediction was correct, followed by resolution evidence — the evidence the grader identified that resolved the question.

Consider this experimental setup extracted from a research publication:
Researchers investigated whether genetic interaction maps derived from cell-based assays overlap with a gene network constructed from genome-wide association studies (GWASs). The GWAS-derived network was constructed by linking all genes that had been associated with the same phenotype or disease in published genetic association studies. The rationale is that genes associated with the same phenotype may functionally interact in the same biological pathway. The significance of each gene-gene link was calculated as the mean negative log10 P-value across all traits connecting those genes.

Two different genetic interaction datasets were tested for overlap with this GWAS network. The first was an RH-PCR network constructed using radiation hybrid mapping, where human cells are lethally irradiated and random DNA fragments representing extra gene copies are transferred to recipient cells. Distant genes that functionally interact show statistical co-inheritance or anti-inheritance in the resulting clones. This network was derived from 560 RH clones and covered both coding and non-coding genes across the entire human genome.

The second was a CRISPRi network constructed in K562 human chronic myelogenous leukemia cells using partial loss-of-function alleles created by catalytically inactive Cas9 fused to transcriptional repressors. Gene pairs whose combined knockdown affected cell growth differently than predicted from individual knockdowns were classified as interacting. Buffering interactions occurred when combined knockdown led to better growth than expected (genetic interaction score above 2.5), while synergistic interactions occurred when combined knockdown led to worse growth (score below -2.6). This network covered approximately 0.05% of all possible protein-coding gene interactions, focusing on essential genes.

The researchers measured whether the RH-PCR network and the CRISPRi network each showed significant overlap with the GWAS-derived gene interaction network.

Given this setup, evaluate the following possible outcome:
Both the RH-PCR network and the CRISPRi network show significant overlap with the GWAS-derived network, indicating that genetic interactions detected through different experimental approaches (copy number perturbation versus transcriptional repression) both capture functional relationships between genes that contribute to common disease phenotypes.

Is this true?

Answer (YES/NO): NO